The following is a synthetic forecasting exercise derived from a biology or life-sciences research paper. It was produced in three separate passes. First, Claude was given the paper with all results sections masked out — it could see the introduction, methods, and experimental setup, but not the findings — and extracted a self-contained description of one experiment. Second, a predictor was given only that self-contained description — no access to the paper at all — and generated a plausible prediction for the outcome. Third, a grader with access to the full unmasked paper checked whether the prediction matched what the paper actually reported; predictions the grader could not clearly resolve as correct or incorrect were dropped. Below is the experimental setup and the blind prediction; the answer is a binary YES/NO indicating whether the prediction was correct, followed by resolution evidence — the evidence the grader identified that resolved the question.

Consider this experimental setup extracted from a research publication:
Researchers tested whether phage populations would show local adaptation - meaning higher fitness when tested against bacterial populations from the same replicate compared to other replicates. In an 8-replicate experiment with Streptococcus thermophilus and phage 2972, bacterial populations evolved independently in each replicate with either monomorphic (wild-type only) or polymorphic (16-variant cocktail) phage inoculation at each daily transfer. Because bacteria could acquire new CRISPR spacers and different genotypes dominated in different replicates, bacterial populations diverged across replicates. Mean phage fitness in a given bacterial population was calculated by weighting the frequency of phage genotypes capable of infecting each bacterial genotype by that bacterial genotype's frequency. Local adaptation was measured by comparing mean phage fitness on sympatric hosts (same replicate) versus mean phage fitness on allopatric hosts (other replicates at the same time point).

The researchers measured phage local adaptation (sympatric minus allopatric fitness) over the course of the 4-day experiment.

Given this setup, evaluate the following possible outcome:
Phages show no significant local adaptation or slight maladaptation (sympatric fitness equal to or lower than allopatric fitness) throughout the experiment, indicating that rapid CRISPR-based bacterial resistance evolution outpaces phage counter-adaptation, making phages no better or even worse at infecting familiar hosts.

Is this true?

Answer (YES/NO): NO